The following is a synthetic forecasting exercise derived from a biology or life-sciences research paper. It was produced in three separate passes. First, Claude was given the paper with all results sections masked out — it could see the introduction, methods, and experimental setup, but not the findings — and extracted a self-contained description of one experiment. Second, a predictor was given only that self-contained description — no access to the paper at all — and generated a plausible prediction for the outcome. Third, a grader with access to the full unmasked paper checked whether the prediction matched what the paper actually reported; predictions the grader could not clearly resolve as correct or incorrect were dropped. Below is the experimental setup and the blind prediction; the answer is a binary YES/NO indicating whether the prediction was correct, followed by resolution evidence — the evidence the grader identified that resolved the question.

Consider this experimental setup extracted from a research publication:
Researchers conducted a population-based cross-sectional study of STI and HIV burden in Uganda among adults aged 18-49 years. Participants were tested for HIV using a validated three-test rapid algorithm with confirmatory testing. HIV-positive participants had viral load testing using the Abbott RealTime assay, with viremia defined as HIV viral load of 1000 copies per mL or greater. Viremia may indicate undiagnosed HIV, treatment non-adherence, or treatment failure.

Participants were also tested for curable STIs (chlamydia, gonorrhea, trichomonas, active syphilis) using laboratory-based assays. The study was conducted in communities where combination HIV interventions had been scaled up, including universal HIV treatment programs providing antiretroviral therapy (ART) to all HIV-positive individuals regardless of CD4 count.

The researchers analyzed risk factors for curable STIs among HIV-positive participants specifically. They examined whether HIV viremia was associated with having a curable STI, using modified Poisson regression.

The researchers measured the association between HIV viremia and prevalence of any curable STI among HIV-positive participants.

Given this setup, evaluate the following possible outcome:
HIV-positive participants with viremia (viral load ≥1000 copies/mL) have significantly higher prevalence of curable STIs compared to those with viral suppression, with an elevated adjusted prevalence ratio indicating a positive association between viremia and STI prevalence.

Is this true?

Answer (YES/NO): NO